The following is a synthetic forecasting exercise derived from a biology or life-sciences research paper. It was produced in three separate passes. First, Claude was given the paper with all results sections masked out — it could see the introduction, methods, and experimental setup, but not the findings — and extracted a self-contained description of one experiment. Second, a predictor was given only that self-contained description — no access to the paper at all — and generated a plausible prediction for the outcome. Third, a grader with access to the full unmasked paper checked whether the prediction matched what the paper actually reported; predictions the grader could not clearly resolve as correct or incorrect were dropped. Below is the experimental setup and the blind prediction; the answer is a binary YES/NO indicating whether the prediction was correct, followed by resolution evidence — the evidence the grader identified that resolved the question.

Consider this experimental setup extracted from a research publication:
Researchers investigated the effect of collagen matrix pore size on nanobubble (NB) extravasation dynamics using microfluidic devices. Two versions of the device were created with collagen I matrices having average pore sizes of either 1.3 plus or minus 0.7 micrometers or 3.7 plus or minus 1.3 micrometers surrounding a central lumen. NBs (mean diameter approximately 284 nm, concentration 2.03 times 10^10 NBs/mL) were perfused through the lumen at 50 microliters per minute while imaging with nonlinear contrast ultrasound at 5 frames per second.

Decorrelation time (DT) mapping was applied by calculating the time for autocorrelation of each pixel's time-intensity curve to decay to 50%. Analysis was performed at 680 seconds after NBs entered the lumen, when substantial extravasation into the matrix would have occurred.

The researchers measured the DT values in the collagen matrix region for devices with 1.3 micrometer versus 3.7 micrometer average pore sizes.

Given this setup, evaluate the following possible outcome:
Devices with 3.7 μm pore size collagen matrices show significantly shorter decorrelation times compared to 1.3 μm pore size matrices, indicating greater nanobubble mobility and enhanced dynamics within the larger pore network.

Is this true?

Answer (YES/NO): NO